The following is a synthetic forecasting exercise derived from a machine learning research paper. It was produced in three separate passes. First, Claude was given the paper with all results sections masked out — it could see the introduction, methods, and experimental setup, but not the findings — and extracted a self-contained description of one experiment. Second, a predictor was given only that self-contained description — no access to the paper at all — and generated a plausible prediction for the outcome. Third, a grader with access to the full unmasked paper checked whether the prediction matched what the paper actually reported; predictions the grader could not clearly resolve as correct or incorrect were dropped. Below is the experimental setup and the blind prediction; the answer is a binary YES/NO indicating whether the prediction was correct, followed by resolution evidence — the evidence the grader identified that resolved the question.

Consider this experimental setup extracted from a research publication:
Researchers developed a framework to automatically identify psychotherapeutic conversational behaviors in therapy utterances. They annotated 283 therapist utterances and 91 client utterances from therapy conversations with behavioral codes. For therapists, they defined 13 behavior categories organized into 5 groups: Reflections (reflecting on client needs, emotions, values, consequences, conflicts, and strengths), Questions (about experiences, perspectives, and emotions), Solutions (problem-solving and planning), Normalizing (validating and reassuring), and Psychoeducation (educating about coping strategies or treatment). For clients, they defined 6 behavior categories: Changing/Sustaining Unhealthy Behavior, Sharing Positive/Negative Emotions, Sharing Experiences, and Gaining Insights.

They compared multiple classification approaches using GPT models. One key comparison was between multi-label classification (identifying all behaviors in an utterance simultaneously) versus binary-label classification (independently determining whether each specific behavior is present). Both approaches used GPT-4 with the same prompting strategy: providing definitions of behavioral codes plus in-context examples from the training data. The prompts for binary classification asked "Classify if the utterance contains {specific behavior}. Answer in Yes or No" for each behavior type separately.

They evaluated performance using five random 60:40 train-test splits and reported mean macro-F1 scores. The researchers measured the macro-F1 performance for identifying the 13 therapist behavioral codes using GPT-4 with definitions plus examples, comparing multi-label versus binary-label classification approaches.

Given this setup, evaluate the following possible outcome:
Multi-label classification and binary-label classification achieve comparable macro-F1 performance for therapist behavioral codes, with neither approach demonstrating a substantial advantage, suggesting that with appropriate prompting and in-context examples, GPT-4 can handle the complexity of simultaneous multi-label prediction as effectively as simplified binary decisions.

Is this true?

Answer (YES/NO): NO